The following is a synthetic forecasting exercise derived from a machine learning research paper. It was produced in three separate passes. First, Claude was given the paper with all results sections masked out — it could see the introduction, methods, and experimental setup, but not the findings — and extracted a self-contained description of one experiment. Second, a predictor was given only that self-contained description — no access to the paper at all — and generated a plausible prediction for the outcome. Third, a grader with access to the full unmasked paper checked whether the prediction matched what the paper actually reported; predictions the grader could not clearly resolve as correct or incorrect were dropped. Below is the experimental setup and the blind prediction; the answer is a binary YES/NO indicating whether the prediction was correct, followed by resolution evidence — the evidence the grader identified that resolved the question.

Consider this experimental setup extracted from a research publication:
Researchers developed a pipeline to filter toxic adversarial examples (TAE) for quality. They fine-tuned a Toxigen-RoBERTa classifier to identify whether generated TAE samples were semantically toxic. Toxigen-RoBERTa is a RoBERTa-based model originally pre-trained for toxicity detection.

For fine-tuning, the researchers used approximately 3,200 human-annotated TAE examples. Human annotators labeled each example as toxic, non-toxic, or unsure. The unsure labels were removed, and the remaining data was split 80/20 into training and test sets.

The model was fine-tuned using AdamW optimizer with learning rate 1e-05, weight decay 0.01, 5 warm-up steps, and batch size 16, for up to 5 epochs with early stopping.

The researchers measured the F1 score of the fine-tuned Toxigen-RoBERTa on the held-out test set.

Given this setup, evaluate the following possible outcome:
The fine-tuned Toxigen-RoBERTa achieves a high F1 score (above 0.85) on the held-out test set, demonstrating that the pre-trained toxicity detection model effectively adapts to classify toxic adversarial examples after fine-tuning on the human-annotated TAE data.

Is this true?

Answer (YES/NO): YES